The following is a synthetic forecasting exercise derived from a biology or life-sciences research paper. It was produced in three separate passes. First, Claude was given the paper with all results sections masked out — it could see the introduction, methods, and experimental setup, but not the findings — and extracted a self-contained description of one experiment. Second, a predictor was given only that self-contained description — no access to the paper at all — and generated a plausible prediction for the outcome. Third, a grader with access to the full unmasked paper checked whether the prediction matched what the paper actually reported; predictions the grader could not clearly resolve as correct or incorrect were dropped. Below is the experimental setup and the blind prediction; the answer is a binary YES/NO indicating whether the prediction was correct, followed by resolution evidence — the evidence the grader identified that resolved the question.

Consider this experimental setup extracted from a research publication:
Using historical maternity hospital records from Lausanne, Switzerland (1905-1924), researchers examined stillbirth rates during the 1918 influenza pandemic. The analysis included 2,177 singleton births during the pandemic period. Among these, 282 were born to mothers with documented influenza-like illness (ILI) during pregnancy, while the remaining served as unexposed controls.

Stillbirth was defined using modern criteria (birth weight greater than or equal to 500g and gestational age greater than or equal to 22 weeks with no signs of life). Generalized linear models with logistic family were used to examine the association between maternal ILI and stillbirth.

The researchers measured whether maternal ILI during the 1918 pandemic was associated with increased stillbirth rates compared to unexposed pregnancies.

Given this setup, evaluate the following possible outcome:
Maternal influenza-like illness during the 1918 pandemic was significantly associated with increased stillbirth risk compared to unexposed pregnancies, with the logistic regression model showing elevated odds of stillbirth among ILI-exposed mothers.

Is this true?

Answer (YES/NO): YES